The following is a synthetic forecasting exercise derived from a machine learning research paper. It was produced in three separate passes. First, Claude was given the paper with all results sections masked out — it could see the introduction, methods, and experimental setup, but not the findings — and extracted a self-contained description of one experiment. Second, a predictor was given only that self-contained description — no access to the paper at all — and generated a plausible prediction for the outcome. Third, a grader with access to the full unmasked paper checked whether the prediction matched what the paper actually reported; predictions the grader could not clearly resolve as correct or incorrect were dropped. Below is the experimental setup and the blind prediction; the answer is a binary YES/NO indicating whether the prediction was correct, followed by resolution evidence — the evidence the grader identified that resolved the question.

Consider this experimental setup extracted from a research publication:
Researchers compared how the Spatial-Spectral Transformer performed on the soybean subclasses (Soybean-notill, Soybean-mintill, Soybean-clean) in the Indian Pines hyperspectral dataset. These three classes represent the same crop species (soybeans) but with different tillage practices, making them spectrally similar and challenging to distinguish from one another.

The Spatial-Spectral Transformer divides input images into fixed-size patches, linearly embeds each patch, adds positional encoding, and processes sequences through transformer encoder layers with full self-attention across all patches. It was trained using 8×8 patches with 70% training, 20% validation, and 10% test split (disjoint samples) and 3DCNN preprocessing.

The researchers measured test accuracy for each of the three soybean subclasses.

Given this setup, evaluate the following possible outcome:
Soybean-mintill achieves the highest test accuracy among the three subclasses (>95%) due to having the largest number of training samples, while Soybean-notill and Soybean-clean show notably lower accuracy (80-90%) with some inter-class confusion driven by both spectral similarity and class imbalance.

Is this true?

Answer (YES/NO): NO